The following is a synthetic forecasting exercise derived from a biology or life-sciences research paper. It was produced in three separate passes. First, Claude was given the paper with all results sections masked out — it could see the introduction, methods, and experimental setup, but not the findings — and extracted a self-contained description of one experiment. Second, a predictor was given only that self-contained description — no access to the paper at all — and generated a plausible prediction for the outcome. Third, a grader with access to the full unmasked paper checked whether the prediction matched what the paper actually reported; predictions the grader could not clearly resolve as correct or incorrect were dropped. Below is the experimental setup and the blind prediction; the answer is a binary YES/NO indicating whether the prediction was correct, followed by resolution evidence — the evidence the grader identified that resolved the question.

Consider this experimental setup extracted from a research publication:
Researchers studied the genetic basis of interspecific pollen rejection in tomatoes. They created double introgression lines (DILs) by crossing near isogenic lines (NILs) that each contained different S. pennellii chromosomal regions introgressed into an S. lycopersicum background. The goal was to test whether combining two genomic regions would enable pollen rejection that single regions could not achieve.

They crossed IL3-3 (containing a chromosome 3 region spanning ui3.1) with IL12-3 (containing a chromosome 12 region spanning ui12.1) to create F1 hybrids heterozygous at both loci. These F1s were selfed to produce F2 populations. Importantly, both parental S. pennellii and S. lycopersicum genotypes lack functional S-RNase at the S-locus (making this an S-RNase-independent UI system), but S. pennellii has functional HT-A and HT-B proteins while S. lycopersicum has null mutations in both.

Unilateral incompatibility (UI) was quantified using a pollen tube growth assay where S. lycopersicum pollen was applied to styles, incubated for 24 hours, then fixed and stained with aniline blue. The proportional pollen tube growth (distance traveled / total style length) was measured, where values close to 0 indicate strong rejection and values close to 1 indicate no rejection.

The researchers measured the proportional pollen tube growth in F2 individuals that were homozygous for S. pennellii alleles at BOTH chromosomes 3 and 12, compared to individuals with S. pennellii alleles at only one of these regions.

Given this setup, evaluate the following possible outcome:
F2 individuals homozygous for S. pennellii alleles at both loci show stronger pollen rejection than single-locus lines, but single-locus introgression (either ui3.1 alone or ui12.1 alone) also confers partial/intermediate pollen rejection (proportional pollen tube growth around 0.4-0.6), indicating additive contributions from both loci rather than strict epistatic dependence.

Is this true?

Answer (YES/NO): NO